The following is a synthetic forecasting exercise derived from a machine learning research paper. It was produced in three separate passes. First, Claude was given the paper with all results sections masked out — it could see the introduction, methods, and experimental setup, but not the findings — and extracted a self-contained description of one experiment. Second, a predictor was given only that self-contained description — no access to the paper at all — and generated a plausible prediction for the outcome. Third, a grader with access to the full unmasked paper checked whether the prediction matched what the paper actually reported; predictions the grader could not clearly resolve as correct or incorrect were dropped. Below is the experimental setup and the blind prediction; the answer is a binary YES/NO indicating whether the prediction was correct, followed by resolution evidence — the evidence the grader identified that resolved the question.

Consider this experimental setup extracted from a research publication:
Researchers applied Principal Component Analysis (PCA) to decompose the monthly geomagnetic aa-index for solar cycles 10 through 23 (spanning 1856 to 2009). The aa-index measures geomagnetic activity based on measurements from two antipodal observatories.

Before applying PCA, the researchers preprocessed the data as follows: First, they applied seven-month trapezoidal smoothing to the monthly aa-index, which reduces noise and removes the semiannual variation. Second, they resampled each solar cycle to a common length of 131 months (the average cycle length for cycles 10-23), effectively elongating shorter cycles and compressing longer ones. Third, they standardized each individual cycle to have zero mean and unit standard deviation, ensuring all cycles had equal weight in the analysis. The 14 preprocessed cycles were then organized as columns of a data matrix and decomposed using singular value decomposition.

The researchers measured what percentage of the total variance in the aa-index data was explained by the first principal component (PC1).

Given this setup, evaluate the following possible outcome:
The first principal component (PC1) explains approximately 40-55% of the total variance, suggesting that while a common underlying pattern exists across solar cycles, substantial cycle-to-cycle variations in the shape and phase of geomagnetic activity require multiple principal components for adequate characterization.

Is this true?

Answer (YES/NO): YES